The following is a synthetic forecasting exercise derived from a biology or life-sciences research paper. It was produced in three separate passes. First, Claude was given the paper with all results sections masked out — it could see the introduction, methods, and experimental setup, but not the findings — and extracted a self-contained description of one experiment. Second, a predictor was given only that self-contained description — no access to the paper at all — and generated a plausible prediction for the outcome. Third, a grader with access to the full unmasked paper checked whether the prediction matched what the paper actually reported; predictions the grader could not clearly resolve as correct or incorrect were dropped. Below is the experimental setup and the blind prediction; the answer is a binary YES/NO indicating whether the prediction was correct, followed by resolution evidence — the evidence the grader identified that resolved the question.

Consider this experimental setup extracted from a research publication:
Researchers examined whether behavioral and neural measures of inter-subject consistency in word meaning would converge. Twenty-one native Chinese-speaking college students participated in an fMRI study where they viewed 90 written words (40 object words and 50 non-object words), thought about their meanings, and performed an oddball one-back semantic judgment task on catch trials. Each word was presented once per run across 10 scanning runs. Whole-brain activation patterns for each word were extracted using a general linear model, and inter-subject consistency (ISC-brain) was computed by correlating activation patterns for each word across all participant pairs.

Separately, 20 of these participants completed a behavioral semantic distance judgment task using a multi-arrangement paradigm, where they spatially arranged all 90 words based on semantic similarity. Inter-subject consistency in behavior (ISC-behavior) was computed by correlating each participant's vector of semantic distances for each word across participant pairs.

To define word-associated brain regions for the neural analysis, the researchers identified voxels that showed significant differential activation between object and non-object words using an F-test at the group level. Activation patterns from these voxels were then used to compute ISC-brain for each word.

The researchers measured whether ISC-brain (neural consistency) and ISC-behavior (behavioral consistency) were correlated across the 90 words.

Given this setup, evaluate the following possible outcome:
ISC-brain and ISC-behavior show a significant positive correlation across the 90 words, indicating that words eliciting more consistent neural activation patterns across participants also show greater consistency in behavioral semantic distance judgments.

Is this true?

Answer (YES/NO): YES